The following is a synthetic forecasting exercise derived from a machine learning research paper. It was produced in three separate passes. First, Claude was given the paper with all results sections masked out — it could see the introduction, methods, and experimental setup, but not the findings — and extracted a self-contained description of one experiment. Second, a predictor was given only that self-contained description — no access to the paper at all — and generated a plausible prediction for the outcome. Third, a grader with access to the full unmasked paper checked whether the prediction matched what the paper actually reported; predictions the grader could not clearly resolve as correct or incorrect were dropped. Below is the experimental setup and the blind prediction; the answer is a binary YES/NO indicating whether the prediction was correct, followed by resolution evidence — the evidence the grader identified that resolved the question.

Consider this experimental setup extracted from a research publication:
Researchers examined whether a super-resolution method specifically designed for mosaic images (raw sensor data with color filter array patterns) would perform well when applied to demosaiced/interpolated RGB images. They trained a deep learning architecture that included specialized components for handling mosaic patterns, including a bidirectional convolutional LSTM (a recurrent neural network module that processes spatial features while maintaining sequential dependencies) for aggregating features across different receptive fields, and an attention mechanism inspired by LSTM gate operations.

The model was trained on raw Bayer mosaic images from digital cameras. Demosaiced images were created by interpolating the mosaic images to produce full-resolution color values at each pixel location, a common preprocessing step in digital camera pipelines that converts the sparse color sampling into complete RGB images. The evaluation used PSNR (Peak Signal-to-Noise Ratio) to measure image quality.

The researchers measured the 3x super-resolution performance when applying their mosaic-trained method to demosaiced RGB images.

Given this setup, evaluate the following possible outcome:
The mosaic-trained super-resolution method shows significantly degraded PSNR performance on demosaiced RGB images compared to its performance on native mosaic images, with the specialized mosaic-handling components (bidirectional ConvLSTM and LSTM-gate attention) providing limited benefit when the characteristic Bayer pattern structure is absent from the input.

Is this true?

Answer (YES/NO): YES